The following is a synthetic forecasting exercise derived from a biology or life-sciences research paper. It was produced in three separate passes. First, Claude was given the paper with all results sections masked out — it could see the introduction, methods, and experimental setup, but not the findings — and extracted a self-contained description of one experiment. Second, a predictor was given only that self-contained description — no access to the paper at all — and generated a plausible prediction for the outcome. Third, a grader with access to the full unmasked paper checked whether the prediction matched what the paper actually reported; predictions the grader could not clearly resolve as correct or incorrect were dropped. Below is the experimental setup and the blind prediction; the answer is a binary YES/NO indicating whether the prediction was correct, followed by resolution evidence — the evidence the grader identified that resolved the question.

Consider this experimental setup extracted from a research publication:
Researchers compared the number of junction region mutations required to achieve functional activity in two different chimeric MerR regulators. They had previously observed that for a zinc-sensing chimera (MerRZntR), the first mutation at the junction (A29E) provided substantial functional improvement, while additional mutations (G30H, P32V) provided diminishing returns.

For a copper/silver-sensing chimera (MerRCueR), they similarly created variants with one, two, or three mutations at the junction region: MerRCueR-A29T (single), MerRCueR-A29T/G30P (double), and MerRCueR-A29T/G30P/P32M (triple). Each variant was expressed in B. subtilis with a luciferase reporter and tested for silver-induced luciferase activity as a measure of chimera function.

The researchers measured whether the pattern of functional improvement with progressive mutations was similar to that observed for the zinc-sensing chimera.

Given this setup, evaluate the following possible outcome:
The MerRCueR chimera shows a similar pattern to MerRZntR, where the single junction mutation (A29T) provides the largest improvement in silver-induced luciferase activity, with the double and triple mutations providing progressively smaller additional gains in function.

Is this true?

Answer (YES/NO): NO